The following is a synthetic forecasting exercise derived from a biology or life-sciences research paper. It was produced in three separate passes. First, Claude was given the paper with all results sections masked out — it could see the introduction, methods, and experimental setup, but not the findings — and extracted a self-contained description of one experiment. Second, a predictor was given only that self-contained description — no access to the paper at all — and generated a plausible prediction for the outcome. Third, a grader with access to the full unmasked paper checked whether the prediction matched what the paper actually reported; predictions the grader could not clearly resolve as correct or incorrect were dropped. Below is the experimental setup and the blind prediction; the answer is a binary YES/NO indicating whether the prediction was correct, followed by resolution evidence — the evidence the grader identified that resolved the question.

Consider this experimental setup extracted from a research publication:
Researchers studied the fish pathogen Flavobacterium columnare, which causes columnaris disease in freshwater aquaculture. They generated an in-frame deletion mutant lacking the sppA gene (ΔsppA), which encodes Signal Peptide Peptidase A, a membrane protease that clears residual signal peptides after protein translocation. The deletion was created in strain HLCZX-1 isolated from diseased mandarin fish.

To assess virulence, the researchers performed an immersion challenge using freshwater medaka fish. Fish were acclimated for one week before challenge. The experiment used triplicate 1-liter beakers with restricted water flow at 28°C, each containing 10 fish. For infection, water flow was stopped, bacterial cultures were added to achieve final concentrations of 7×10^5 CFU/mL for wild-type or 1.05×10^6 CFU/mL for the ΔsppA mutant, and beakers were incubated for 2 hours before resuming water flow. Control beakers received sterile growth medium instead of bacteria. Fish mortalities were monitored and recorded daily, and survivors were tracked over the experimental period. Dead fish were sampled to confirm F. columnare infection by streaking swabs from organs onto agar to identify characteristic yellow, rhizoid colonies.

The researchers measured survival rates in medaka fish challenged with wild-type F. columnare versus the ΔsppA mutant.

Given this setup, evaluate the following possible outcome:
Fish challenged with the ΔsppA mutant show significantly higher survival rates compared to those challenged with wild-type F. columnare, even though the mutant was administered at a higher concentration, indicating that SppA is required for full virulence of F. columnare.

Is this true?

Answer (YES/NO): YES